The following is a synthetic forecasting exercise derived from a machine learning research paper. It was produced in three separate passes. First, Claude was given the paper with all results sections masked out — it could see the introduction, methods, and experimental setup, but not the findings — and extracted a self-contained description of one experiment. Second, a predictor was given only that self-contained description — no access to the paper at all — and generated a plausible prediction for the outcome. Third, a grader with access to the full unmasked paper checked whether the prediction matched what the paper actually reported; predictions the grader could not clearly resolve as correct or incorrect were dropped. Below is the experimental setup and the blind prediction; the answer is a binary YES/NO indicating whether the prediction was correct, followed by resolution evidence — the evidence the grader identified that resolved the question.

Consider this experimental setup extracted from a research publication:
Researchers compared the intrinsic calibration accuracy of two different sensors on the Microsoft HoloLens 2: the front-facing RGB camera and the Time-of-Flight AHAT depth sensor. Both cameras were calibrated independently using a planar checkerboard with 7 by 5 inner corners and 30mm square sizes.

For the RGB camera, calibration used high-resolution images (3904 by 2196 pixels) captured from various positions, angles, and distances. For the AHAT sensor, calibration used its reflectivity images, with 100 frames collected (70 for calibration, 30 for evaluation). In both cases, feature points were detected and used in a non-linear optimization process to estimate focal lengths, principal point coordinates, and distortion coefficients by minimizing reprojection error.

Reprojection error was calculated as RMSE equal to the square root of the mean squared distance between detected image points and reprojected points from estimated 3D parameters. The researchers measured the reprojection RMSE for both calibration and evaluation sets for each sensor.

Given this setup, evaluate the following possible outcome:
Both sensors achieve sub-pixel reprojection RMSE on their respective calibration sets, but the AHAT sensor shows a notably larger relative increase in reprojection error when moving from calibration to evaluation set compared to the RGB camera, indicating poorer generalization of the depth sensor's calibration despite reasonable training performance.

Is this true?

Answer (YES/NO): YES